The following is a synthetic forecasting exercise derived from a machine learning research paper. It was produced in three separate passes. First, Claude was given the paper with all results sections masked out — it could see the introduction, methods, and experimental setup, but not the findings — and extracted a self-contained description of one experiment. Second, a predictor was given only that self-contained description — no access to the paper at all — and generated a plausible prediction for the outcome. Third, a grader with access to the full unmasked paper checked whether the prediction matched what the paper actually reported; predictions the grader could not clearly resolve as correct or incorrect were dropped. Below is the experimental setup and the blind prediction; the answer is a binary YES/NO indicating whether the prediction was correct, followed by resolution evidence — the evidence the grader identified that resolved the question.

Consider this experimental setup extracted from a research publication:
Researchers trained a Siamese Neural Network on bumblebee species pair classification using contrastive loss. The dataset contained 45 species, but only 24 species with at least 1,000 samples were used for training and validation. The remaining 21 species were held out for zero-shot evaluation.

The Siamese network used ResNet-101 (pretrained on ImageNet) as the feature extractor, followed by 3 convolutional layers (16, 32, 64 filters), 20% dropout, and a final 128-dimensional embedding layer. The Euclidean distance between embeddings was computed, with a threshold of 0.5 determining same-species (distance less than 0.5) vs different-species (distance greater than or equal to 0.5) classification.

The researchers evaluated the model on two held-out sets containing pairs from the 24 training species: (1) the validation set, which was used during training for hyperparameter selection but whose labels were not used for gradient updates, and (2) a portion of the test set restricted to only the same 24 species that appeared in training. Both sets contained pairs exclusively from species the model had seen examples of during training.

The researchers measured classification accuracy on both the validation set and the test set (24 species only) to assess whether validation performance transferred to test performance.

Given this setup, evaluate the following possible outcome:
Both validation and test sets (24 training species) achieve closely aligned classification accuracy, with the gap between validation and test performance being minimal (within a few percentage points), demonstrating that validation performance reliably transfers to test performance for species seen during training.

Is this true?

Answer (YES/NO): YES